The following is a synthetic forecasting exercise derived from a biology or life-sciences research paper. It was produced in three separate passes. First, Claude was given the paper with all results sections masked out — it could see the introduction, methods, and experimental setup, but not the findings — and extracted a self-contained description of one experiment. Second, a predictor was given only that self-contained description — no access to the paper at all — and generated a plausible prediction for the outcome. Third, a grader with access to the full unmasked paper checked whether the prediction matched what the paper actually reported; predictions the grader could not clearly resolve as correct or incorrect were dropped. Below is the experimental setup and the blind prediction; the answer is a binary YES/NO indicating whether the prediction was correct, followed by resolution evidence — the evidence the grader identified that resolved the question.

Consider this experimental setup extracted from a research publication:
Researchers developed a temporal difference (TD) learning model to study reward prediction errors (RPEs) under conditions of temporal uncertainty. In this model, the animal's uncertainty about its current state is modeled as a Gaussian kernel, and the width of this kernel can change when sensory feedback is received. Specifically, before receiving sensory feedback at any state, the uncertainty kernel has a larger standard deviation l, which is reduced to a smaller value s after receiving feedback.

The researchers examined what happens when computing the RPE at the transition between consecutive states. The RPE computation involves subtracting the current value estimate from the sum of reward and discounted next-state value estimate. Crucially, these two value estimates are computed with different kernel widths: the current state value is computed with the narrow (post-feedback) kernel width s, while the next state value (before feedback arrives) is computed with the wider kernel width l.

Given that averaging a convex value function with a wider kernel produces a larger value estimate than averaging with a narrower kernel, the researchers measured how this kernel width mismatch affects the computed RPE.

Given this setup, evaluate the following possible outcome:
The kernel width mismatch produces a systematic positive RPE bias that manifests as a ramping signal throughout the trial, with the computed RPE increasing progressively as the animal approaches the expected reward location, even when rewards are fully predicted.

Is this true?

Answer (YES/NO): YES